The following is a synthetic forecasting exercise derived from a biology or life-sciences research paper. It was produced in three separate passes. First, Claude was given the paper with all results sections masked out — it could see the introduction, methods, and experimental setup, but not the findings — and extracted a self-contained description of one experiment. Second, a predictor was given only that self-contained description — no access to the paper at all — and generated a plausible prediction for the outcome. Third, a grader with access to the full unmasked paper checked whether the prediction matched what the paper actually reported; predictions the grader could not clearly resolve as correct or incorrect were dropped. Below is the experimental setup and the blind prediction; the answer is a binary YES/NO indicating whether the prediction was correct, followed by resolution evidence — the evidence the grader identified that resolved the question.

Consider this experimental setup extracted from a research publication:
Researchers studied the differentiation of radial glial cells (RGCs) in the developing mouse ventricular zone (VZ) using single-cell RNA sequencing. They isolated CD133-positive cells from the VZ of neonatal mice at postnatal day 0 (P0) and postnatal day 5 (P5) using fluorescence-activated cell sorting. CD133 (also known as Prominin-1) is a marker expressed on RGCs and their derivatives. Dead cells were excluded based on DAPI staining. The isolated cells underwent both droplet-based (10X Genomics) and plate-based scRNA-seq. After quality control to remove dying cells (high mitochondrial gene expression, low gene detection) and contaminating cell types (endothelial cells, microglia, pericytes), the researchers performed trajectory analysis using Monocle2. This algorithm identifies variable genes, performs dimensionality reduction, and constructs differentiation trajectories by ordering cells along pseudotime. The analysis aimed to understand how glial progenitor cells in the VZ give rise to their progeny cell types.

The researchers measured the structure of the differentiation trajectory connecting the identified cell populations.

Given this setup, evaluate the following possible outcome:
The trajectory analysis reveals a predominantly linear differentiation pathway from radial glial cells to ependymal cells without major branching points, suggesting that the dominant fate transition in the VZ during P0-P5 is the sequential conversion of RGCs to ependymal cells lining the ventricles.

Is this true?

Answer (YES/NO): NO